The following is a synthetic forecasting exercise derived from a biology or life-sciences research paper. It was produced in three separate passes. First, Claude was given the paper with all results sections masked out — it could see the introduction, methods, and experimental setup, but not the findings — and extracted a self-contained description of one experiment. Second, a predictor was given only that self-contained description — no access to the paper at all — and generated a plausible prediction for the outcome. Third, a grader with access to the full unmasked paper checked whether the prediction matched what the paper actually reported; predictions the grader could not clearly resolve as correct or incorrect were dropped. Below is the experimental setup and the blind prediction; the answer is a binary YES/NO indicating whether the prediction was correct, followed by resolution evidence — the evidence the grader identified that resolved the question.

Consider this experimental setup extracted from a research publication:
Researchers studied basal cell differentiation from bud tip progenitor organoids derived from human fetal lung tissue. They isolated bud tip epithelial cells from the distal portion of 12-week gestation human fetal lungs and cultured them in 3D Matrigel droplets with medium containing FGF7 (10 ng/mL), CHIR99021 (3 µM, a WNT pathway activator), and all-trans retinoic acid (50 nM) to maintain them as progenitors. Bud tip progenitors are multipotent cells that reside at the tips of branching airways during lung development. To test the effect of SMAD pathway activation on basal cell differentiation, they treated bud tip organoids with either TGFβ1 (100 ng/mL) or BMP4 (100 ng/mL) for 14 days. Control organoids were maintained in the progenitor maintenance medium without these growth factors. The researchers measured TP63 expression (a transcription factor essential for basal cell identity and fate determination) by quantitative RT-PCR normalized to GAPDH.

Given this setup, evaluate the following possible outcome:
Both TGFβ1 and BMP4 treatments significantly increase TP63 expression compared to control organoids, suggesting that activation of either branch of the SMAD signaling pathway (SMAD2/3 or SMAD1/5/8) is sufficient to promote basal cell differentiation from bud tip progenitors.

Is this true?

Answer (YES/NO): NO